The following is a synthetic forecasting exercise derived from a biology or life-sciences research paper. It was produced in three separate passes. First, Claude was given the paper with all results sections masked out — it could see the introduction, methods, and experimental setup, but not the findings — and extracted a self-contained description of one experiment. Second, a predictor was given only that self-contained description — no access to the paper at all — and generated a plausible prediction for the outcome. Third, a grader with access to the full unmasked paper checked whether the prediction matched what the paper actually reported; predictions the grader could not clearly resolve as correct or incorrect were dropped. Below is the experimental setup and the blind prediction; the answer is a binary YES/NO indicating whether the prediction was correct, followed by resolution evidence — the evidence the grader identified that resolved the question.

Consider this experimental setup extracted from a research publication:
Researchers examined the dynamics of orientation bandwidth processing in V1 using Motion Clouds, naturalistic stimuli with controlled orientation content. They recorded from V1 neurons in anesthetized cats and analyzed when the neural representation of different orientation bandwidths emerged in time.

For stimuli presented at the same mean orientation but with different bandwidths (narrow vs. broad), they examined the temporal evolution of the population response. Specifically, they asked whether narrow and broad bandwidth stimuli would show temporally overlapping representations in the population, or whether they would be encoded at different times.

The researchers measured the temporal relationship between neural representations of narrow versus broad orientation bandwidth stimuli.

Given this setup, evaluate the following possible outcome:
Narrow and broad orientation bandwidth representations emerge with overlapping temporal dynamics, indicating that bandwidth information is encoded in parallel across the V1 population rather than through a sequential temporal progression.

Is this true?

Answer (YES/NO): NO